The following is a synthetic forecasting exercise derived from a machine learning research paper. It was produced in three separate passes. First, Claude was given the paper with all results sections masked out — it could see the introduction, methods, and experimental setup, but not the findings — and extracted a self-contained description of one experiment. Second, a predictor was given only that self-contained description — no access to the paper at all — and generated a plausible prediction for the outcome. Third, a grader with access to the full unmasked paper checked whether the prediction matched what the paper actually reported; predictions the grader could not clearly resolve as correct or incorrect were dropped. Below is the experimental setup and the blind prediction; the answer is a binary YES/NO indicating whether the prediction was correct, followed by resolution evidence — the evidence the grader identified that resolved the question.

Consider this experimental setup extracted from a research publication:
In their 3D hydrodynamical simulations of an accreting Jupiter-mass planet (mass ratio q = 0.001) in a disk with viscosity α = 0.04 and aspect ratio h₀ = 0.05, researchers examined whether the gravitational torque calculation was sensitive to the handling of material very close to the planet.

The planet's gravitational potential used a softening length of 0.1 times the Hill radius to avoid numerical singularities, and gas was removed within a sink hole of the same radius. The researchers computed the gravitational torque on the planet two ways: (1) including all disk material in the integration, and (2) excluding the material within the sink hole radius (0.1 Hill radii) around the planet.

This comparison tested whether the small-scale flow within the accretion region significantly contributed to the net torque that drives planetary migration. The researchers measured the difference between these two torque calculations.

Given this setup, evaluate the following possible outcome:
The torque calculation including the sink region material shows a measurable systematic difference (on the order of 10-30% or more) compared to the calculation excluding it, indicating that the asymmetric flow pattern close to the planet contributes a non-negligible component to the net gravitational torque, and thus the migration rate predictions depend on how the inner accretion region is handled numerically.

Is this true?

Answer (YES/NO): NO